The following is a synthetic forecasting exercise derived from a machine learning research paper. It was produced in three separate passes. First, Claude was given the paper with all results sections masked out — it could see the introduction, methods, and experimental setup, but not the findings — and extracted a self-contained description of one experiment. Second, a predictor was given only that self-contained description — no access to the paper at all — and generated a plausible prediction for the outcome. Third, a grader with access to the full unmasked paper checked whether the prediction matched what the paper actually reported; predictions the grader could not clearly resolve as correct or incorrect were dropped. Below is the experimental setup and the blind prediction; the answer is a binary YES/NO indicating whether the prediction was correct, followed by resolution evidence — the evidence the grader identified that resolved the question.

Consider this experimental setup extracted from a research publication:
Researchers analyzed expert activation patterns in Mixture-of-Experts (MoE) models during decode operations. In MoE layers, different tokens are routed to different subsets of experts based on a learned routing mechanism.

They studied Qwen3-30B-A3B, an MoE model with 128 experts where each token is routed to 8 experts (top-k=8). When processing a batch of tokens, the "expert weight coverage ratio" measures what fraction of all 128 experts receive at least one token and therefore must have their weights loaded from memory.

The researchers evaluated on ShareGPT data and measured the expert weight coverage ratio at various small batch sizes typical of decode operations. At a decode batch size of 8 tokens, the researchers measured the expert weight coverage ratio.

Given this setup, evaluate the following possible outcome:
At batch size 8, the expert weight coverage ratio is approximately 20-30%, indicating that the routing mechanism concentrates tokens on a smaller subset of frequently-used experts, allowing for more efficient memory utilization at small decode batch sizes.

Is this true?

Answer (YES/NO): YES